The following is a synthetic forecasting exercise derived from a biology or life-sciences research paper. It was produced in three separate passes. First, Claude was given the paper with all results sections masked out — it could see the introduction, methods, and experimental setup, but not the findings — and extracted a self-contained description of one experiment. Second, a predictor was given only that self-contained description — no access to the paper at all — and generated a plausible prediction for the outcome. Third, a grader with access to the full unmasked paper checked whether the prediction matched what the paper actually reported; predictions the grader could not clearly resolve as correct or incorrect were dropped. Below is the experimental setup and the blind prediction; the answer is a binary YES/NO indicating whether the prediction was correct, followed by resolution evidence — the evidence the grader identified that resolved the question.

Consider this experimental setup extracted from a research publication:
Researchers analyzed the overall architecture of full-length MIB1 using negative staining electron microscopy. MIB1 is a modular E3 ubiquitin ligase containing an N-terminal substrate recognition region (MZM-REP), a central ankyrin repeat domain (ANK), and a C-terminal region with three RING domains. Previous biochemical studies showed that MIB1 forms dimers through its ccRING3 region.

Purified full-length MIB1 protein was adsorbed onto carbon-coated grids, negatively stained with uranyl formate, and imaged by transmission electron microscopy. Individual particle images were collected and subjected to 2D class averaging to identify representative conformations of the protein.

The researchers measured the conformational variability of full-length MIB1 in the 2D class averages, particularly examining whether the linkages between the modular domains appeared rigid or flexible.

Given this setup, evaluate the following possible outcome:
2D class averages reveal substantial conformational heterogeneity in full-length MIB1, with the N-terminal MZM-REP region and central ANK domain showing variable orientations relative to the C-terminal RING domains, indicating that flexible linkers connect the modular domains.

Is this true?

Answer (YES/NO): YES